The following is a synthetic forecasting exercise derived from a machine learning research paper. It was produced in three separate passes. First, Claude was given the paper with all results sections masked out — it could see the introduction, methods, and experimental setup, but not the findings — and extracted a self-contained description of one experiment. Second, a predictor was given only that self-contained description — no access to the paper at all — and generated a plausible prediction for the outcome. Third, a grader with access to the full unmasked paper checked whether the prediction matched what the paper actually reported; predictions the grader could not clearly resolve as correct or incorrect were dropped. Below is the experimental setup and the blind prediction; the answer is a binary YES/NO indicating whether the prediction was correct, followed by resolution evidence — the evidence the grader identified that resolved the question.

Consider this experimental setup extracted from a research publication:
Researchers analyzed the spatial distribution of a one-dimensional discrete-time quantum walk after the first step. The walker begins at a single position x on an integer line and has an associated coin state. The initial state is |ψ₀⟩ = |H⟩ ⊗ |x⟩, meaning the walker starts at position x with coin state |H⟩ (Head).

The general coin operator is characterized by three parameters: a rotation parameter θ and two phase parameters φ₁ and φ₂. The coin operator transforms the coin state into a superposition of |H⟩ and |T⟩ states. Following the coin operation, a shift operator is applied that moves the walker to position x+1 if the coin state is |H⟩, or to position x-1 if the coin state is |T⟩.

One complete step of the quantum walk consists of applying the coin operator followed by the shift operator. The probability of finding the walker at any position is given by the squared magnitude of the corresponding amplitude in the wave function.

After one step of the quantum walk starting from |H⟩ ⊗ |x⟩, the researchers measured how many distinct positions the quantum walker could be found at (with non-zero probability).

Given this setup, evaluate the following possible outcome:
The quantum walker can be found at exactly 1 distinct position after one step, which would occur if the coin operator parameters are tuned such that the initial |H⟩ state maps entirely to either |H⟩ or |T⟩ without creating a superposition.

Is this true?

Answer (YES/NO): NO